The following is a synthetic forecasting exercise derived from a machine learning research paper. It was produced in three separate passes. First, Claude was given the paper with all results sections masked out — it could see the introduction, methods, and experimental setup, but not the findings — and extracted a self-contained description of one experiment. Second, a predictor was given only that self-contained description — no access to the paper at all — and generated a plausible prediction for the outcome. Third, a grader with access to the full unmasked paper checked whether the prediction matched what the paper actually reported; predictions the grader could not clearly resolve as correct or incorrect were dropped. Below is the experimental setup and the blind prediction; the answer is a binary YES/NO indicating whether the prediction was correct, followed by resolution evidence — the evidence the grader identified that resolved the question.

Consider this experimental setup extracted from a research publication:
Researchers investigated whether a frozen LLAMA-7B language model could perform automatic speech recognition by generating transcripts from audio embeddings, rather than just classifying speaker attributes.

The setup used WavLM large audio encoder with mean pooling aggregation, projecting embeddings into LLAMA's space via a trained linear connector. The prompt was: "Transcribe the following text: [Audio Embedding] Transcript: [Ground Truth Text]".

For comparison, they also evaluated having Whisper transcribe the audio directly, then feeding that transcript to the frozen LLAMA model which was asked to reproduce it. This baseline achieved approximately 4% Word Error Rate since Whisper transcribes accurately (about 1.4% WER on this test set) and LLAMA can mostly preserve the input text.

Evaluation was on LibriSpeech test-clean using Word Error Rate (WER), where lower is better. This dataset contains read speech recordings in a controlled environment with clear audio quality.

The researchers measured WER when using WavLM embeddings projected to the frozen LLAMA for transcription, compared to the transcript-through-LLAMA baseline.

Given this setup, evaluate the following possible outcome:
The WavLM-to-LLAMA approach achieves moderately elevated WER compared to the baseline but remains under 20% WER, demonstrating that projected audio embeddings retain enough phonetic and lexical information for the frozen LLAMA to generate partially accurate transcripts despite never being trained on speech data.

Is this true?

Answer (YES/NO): NO